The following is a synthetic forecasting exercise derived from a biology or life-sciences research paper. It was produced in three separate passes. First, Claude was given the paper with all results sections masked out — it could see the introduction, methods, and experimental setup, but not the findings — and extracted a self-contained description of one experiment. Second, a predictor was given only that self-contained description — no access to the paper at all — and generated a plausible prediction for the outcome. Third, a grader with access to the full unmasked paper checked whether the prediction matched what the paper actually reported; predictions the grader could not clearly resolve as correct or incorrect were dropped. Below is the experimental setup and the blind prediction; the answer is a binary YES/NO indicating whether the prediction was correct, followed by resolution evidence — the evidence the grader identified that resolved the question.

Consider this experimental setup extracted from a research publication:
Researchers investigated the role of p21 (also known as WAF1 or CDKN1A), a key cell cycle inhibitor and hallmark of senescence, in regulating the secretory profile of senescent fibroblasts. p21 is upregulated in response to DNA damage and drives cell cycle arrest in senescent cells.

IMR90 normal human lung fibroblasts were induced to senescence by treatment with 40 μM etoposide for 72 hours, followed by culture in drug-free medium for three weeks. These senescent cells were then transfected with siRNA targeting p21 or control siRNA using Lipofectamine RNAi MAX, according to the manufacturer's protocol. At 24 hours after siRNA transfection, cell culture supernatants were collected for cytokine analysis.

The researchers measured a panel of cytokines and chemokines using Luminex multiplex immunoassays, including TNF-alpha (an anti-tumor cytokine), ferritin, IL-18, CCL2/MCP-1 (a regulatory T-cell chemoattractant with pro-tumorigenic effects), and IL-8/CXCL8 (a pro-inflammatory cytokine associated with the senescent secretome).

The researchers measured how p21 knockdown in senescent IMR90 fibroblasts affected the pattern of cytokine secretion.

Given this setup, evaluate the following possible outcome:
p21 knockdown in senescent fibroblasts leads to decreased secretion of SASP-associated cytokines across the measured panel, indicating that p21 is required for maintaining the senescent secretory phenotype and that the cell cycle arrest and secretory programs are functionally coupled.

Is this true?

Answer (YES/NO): NO